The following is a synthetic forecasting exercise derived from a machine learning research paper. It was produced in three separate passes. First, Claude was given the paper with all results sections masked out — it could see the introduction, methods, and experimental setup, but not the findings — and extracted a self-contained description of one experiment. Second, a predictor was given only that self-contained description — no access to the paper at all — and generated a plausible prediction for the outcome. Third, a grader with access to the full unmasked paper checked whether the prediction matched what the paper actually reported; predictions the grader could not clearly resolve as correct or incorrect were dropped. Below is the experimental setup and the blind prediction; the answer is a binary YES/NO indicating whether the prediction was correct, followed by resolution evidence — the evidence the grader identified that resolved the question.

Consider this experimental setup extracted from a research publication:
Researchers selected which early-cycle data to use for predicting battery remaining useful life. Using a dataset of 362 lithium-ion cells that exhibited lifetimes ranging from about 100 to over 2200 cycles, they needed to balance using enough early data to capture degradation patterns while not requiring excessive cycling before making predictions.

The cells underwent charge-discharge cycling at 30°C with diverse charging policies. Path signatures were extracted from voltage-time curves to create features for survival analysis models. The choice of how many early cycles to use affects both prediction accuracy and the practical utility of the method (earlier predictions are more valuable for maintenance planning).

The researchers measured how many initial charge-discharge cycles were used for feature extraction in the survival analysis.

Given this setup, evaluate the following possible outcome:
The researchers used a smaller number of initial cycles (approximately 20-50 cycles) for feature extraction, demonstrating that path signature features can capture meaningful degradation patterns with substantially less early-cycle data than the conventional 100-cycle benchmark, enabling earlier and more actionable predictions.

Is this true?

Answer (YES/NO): YES